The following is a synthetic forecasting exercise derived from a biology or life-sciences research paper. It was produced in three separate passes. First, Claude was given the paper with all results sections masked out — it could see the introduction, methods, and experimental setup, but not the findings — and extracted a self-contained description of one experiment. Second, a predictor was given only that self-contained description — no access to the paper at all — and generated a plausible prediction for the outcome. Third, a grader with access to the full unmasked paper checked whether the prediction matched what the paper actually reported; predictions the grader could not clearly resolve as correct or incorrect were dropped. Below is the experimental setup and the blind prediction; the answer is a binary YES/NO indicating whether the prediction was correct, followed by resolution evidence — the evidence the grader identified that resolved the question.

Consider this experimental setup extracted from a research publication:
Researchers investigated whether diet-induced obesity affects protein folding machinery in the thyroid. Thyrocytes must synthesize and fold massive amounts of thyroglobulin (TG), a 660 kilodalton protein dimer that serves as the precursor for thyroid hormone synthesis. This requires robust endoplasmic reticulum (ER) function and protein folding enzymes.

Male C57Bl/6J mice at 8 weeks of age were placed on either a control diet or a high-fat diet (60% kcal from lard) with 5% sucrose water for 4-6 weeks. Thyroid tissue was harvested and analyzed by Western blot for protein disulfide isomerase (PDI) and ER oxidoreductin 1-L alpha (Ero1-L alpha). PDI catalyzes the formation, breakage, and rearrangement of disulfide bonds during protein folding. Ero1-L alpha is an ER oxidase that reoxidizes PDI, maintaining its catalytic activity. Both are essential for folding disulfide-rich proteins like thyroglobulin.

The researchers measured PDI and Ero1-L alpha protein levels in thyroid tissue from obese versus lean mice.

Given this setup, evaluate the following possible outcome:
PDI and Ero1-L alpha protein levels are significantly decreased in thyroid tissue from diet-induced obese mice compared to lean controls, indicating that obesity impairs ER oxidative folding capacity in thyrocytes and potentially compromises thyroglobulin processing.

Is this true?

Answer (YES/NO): NO